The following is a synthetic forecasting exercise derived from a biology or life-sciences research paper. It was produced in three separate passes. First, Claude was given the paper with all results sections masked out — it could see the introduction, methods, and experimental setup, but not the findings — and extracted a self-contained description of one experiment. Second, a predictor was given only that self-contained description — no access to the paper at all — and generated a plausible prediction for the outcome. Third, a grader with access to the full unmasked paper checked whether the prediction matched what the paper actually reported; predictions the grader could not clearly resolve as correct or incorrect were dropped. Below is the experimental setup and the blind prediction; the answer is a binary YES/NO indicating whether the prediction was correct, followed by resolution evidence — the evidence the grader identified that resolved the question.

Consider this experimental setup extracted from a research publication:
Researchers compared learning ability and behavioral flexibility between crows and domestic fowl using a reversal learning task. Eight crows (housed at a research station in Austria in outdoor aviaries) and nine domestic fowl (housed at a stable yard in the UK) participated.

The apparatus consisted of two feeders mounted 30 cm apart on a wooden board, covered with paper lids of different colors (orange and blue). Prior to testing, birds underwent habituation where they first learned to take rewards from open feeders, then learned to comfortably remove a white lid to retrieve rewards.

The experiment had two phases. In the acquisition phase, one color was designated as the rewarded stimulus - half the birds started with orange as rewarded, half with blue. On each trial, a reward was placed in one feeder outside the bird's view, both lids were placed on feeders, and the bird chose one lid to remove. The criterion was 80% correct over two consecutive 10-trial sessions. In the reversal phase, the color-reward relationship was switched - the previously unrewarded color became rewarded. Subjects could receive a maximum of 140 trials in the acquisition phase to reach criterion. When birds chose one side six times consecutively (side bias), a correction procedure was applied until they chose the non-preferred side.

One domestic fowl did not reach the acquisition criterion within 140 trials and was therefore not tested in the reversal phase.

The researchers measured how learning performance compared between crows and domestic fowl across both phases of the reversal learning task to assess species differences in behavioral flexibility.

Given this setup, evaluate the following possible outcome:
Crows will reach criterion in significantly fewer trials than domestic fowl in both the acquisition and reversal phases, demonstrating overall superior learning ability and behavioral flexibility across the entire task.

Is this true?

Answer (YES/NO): NO